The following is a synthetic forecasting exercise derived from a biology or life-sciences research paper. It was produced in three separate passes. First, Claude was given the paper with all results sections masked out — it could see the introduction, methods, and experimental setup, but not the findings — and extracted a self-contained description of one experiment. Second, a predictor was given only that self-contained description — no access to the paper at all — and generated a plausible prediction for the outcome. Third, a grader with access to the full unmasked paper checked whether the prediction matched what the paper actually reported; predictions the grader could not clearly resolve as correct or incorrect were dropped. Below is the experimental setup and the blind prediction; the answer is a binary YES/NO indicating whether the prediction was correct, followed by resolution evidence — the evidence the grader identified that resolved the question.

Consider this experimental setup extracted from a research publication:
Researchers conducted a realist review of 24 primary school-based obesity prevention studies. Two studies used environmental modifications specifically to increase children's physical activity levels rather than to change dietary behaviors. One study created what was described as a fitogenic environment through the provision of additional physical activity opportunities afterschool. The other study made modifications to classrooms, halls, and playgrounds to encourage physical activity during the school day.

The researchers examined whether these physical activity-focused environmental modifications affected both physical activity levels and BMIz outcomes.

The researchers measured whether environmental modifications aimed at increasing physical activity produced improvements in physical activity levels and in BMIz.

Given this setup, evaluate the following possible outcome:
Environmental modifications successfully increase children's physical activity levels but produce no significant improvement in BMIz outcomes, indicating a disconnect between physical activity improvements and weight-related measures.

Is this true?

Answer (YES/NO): YES